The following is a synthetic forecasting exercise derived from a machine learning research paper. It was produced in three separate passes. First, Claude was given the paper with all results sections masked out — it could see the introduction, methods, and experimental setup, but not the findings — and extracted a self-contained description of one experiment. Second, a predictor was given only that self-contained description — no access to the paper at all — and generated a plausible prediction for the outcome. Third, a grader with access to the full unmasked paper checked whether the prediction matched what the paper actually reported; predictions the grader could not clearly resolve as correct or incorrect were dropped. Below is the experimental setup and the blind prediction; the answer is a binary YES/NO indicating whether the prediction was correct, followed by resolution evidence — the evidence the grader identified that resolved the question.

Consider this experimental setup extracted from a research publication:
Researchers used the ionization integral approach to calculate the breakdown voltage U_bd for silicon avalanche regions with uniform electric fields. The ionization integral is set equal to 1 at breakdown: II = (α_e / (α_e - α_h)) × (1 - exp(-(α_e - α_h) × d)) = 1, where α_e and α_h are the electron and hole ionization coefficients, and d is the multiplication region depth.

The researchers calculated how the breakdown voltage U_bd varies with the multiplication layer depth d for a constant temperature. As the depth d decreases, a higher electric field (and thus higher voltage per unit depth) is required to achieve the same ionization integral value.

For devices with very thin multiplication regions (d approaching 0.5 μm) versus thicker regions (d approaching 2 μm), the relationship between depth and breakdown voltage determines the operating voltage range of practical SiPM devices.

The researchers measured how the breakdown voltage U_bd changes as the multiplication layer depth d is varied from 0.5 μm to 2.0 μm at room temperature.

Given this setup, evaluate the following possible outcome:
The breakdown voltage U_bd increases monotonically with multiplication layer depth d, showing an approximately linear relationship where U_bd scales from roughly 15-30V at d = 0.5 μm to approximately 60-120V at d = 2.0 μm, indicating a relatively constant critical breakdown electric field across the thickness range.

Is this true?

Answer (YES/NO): NO